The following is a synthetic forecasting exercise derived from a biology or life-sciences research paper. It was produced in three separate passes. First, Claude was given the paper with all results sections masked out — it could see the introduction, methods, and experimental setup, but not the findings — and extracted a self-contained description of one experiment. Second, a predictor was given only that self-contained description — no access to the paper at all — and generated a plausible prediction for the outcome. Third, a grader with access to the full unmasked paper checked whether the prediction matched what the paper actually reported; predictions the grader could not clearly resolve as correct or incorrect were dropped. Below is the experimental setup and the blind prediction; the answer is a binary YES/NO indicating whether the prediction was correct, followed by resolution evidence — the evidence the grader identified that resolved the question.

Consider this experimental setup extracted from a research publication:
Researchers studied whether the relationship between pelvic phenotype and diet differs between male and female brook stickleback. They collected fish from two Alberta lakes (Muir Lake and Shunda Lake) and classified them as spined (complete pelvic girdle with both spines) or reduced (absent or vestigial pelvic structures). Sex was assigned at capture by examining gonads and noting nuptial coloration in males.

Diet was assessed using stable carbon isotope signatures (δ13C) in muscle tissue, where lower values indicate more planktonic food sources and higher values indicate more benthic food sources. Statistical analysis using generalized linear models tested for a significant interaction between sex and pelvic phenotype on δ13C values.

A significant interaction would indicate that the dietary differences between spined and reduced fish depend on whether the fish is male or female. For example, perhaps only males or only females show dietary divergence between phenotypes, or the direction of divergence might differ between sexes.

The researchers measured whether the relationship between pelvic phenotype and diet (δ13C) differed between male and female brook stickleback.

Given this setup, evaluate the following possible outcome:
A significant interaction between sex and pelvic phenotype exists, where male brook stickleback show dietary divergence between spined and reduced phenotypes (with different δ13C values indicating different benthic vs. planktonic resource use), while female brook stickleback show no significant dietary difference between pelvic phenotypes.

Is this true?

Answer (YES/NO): NO